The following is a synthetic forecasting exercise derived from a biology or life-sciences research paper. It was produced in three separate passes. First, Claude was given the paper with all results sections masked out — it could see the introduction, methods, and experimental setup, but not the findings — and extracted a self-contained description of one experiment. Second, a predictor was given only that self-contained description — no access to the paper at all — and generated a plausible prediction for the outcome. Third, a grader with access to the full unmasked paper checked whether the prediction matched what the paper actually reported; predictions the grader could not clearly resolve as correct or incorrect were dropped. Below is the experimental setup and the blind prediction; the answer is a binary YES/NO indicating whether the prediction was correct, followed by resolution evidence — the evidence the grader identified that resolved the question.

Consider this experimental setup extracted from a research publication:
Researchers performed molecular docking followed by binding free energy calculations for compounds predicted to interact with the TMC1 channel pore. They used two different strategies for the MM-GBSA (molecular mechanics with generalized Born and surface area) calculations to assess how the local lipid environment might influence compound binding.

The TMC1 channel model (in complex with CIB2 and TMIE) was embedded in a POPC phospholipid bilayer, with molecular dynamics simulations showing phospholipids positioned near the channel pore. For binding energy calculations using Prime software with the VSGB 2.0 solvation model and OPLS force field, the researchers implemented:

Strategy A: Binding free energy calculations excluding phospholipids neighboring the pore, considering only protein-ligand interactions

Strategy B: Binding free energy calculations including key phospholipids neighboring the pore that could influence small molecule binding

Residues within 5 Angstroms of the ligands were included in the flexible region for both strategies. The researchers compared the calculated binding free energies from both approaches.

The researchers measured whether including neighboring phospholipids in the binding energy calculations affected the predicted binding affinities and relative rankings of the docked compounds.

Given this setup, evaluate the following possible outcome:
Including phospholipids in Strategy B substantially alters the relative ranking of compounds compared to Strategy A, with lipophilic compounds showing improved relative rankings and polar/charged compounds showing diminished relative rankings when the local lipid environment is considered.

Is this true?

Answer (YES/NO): NO